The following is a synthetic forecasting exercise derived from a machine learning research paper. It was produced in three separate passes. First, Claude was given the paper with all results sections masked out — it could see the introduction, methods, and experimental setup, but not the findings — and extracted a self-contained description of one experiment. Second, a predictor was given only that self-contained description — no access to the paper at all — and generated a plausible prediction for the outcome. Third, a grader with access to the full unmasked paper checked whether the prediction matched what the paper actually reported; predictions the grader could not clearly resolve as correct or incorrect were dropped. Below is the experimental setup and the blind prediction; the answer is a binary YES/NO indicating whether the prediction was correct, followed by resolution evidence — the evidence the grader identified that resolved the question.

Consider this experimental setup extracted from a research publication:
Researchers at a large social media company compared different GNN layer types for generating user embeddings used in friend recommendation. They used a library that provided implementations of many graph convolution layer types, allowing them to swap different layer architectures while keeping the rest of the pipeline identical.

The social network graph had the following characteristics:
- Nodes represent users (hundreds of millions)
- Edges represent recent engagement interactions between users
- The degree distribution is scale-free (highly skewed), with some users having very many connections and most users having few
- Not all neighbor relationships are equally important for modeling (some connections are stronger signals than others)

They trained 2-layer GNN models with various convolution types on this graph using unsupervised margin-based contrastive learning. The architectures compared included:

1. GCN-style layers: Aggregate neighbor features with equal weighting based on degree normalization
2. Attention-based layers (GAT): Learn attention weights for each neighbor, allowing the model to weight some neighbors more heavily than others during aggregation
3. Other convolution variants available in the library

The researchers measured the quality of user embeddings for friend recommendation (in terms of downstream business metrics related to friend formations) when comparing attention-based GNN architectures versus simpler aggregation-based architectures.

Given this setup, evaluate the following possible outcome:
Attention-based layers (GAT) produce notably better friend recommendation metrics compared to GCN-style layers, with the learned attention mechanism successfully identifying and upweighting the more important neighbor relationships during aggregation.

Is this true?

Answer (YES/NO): YES